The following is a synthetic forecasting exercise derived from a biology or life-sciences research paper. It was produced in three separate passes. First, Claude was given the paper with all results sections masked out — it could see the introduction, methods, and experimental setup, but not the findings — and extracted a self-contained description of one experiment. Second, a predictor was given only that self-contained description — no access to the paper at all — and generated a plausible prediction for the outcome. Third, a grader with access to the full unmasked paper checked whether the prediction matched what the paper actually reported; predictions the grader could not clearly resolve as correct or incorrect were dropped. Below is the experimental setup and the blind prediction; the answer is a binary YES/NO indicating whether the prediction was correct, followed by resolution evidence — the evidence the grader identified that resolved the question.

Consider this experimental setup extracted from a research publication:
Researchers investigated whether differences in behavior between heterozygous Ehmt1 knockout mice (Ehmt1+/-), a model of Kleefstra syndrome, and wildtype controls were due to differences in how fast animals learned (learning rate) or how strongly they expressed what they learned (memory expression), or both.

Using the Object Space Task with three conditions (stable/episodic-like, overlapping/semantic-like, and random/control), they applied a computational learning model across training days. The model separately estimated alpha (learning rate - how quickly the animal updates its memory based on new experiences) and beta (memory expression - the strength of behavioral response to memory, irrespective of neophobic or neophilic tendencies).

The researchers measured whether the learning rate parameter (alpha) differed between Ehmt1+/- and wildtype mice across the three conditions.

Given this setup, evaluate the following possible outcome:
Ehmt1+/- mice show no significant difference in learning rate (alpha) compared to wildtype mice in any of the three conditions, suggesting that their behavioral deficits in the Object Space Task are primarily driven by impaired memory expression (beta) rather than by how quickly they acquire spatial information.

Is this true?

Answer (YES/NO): NO